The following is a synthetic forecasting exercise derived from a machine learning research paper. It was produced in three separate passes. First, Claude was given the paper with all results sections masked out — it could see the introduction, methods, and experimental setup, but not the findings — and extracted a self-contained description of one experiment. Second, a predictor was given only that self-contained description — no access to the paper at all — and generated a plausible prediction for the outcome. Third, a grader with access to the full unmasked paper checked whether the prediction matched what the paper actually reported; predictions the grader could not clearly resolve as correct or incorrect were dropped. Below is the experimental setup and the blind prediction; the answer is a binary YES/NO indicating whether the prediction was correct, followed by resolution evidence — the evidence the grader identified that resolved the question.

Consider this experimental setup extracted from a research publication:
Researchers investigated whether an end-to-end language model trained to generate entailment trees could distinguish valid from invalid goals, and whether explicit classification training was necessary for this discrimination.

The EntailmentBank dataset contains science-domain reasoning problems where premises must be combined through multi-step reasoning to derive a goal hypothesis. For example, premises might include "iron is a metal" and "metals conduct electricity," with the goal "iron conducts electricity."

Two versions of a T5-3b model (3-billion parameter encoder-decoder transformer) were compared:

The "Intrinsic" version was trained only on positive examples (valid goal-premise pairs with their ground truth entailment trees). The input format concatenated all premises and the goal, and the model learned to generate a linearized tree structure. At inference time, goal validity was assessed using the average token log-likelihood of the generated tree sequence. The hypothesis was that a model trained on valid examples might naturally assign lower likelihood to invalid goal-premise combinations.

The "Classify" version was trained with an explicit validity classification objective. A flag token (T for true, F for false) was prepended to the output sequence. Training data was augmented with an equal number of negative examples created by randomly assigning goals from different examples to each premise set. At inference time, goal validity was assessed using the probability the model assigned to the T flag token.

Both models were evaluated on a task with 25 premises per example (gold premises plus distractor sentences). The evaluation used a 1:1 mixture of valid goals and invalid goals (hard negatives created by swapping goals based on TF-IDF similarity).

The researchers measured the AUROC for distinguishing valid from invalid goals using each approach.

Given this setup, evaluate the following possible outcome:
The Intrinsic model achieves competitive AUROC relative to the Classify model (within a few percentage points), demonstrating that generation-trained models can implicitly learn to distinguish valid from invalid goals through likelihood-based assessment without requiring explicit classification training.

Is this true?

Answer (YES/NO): NO